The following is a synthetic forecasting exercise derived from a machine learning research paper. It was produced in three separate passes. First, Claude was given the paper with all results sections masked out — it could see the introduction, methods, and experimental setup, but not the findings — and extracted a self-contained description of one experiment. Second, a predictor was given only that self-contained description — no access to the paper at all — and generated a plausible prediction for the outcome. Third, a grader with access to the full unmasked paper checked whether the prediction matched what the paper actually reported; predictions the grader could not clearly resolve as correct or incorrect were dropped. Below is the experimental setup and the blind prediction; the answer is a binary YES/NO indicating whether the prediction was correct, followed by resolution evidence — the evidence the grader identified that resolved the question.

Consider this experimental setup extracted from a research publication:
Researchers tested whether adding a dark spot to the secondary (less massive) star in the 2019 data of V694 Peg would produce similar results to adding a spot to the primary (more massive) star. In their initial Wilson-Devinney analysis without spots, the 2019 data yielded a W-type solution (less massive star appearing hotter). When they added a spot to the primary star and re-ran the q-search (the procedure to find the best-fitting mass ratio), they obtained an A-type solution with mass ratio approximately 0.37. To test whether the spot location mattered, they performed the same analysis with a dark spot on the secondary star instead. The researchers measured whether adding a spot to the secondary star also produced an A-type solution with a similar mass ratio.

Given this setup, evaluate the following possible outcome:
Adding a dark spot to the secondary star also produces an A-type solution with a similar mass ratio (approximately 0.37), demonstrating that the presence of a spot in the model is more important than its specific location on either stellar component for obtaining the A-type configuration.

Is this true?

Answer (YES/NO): YES